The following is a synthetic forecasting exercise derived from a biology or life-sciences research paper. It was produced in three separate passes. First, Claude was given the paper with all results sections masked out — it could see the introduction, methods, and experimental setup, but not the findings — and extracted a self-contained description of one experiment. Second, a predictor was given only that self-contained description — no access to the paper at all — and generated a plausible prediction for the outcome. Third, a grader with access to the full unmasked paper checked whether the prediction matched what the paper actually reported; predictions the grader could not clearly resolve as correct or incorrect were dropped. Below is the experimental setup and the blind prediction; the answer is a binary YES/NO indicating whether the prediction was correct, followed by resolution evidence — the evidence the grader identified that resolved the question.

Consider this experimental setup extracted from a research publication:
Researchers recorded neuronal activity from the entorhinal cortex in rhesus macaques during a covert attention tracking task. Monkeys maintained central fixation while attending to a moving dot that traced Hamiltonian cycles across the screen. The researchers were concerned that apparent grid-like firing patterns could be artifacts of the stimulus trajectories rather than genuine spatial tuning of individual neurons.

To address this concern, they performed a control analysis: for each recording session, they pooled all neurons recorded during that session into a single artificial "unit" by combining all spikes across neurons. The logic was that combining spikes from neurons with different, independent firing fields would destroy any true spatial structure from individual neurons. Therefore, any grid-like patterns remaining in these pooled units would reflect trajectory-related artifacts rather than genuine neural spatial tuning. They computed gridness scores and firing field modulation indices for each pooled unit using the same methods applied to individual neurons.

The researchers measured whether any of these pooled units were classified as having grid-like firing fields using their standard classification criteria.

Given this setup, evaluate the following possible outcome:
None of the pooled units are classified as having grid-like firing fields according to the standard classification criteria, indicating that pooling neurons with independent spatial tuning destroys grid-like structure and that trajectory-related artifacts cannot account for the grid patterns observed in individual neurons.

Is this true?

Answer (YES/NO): YES